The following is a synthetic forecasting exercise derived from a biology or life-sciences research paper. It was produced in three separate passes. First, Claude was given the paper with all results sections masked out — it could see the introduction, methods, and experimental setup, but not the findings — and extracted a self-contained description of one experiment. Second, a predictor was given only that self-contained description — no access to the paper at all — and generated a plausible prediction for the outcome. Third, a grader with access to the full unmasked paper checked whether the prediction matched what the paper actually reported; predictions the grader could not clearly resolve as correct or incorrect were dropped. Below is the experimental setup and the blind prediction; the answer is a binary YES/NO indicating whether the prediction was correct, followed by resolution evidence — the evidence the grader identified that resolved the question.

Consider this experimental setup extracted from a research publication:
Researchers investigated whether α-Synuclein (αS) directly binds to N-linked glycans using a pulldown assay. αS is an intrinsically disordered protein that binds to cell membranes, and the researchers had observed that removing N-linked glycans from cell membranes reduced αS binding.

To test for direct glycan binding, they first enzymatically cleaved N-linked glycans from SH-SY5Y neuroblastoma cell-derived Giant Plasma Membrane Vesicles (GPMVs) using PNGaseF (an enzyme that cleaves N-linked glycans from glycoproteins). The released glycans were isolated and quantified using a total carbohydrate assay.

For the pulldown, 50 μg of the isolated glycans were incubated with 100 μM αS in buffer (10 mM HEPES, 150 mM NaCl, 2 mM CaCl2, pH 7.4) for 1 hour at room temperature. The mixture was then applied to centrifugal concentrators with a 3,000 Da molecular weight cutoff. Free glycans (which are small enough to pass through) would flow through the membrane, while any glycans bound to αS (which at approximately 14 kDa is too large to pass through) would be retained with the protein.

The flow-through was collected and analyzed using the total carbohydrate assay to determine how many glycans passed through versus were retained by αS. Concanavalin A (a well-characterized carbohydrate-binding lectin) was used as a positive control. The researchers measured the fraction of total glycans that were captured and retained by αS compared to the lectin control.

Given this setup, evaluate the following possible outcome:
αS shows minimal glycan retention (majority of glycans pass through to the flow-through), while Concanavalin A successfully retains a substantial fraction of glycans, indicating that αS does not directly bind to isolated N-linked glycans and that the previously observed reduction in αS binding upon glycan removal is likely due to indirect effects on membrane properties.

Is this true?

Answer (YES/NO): NO